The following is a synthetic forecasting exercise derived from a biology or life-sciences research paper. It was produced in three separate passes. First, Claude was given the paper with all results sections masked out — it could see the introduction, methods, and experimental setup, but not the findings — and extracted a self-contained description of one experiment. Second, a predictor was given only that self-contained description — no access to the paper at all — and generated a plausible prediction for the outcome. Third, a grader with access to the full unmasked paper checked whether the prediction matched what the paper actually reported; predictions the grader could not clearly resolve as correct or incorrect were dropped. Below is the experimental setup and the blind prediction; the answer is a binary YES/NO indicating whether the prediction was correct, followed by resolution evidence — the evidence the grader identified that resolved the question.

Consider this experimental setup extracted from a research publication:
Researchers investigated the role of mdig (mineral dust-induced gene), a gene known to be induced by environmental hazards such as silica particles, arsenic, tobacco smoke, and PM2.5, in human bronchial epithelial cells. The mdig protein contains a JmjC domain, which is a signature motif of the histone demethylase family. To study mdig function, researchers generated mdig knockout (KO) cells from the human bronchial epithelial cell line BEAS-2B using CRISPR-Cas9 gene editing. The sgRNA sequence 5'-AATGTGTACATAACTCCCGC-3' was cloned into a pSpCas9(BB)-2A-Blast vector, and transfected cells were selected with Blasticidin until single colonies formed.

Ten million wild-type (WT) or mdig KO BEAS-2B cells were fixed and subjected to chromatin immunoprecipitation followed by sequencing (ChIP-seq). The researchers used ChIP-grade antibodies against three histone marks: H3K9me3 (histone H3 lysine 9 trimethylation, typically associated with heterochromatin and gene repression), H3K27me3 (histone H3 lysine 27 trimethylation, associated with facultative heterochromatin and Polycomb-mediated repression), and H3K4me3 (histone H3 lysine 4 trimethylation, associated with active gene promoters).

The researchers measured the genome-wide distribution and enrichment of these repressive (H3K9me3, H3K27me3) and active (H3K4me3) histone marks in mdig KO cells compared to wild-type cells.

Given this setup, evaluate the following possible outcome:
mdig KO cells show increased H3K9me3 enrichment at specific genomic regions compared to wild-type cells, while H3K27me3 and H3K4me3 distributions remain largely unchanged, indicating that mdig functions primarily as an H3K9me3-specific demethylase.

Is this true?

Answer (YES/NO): NO